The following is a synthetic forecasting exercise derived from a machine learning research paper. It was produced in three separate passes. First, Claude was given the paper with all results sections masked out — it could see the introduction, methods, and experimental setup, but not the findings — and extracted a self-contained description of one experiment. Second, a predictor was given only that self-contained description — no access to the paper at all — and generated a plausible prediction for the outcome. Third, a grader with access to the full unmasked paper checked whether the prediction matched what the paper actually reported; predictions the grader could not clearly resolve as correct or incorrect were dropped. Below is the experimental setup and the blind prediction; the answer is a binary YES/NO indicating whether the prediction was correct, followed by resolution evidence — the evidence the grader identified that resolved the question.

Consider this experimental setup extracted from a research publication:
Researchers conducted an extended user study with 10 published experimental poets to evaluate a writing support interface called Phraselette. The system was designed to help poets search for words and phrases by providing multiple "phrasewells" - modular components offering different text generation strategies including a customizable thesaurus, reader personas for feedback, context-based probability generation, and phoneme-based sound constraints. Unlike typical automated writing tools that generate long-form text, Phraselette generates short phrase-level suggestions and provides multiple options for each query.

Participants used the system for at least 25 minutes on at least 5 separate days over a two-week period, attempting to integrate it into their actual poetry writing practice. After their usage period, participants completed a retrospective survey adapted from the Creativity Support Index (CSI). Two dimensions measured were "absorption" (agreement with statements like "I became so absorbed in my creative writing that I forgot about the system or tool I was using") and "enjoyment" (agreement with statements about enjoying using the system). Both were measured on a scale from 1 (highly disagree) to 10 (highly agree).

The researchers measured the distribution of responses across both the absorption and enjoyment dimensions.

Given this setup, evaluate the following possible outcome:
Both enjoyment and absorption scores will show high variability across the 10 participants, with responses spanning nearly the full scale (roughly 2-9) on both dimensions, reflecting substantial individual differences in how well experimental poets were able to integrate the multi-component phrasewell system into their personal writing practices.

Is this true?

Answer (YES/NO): NO